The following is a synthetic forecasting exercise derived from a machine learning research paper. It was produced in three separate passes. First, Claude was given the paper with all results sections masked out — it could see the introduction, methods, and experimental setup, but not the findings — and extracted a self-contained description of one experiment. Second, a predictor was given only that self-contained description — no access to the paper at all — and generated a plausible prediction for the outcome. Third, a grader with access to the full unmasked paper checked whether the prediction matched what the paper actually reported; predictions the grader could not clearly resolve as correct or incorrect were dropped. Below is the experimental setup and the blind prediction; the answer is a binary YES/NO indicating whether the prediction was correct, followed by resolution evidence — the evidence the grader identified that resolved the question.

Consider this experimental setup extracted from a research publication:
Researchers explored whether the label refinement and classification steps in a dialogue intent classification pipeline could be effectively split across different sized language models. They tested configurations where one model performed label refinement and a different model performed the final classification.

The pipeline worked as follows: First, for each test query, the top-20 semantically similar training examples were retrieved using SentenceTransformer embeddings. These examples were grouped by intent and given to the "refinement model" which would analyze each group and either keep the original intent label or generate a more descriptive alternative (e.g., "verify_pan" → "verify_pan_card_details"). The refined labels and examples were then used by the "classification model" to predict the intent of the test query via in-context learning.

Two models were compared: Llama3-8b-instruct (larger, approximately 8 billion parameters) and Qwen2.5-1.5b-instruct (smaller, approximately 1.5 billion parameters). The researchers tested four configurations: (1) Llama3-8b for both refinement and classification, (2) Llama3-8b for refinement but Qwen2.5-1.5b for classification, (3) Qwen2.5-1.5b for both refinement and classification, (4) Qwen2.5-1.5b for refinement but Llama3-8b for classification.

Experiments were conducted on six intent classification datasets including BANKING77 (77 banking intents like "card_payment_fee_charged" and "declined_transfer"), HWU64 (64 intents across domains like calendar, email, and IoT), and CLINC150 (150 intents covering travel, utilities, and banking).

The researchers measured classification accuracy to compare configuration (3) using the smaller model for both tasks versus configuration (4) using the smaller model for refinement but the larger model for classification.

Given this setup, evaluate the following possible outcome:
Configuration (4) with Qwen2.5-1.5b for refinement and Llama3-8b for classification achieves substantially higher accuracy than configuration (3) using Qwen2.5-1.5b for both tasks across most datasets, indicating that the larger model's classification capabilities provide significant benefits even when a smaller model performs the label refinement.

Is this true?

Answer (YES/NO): YES